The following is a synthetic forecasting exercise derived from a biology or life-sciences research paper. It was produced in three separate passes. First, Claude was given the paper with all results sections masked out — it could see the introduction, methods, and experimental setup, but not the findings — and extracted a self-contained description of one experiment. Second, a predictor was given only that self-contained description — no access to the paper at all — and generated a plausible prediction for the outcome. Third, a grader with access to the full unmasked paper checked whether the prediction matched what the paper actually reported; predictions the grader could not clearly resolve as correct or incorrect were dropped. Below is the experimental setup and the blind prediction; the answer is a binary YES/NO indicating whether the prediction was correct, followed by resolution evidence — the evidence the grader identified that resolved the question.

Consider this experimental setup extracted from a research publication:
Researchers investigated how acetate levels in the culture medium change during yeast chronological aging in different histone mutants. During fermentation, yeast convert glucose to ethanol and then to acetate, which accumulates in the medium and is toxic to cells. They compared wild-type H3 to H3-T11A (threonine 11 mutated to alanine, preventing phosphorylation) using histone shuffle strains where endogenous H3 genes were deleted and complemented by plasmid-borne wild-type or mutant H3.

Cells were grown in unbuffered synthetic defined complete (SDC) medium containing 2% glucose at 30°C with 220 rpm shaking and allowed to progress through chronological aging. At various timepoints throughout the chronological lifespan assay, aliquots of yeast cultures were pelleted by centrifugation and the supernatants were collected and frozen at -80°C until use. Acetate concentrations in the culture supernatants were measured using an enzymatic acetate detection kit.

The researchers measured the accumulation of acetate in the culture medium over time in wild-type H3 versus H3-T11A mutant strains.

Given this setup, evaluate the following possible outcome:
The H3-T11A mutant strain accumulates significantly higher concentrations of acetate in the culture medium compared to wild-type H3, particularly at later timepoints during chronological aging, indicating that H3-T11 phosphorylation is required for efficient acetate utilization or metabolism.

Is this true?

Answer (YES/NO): NO